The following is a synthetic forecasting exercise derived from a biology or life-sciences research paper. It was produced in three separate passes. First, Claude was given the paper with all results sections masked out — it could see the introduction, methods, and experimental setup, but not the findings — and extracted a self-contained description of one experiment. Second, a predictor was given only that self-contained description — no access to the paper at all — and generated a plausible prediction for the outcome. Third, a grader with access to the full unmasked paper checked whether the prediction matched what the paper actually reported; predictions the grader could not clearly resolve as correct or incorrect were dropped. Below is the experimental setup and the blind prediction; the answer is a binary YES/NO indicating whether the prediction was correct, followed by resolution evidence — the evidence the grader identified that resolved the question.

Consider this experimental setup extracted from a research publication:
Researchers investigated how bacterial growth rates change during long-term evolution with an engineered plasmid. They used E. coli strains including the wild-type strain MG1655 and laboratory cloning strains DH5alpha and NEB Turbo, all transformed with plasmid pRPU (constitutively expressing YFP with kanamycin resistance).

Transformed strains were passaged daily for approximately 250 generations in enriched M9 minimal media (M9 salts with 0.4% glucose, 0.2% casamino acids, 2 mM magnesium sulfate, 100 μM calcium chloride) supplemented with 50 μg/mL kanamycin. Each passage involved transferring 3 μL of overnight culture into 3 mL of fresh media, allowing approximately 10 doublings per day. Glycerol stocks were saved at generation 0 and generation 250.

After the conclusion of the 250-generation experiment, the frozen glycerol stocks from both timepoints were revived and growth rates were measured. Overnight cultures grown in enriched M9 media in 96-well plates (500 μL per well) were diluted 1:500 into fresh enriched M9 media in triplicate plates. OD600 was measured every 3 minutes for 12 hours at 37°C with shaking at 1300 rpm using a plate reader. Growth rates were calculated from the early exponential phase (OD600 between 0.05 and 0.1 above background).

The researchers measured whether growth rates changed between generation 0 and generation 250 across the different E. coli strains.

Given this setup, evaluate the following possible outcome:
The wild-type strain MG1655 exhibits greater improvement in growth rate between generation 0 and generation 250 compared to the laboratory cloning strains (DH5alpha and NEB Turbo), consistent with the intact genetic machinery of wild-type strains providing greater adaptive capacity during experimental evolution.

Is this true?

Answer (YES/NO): NO